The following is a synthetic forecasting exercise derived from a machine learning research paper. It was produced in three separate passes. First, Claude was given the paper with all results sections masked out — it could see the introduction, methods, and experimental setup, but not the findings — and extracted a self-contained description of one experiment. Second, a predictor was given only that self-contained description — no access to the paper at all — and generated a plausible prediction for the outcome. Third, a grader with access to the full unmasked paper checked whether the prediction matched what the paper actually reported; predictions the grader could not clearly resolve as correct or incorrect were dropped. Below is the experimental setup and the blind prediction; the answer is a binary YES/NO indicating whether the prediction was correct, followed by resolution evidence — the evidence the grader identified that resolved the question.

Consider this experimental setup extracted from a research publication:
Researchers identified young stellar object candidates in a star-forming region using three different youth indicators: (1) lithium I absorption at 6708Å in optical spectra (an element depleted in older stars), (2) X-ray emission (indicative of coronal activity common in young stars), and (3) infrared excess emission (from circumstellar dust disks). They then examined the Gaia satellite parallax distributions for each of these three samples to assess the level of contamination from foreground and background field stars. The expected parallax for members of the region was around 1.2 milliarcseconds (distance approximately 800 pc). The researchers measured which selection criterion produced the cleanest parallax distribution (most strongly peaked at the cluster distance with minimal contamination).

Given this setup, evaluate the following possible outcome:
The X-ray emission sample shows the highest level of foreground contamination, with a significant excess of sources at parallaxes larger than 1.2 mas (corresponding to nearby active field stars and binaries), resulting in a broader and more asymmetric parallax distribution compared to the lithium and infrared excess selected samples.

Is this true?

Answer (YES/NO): YES